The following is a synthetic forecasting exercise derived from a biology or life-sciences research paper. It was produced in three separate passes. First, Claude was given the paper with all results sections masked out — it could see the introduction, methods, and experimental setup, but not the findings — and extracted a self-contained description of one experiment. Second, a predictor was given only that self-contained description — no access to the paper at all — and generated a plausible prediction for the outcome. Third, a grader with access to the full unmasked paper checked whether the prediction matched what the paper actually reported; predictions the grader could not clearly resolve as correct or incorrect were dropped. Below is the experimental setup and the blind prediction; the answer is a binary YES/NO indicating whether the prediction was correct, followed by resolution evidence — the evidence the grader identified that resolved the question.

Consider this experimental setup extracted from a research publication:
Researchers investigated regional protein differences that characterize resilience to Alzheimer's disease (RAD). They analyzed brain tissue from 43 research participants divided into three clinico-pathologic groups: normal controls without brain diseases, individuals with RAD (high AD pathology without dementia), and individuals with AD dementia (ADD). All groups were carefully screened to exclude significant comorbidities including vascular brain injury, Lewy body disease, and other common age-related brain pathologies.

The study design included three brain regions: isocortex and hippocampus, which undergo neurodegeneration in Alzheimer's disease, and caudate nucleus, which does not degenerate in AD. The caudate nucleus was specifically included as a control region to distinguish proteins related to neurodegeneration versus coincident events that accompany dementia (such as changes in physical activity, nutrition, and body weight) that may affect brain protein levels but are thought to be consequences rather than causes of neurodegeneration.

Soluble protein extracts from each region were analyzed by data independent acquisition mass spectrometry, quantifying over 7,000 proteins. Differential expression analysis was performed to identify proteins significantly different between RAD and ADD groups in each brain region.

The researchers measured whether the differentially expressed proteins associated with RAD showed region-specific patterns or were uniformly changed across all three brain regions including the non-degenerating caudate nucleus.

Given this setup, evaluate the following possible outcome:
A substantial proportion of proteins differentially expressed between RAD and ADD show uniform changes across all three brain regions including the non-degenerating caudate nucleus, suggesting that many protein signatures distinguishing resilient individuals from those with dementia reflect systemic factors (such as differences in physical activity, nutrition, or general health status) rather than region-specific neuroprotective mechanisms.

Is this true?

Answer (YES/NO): NO